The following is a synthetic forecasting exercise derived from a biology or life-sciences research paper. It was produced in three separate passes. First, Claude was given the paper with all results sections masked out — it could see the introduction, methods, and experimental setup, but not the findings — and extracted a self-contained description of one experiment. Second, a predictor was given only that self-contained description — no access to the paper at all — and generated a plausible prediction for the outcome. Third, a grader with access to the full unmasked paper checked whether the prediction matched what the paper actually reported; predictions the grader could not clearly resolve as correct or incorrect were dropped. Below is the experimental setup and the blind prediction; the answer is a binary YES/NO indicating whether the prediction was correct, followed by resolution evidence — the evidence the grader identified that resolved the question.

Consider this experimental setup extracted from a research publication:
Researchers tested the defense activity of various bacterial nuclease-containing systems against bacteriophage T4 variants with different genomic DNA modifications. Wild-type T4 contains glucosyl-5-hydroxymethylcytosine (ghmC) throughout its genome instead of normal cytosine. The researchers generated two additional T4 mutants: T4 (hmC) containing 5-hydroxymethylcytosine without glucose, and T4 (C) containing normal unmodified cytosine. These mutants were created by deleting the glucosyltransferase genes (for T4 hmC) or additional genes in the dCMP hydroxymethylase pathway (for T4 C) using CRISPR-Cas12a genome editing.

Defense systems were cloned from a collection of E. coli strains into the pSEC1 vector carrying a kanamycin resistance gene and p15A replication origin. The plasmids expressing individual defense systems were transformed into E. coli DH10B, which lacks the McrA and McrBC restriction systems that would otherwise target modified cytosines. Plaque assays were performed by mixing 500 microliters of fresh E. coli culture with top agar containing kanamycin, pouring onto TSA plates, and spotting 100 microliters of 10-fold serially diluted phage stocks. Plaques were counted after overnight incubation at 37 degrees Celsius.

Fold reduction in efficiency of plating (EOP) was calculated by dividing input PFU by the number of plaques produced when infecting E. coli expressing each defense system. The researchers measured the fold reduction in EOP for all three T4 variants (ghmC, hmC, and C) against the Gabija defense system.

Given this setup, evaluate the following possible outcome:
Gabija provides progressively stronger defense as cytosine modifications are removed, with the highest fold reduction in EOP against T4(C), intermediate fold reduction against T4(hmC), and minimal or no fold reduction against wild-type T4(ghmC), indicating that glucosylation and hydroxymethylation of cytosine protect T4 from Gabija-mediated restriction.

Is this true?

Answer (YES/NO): NO